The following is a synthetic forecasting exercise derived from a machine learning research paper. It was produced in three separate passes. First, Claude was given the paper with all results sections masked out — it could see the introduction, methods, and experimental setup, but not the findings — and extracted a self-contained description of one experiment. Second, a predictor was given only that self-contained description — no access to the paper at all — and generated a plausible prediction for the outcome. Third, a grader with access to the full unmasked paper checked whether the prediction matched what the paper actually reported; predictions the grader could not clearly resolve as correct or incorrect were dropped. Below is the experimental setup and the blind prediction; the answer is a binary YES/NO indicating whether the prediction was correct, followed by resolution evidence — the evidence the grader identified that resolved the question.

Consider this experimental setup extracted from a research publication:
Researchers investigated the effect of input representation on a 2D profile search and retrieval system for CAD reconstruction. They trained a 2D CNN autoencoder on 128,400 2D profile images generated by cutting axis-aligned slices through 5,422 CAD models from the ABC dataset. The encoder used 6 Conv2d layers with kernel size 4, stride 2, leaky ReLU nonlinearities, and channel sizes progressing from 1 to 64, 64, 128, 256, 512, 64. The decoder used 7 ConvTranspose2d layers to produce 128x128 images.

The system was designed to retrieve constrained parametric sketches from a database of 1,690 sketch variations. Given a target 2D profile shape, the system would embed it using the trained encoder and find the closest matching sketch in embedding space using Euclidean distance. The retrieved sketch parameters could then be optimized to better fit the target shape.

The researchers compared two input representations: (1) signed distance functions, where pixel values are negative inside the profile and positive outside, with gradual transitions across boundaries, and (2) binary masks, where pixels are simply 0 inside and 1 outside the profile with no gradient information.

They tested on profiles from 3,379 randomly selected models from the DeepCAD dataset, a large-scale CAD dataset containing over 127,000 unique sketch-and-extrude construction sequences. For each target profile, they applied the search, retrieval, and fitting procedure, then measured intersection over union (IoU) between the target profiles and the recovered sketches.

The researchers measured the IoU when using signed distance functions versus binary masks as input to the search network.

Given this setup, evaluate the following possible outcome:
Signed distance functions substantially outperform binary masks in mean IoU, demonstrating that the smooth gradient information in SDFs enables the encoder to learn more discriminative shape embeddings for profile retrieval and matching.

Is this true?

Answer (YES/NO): YES